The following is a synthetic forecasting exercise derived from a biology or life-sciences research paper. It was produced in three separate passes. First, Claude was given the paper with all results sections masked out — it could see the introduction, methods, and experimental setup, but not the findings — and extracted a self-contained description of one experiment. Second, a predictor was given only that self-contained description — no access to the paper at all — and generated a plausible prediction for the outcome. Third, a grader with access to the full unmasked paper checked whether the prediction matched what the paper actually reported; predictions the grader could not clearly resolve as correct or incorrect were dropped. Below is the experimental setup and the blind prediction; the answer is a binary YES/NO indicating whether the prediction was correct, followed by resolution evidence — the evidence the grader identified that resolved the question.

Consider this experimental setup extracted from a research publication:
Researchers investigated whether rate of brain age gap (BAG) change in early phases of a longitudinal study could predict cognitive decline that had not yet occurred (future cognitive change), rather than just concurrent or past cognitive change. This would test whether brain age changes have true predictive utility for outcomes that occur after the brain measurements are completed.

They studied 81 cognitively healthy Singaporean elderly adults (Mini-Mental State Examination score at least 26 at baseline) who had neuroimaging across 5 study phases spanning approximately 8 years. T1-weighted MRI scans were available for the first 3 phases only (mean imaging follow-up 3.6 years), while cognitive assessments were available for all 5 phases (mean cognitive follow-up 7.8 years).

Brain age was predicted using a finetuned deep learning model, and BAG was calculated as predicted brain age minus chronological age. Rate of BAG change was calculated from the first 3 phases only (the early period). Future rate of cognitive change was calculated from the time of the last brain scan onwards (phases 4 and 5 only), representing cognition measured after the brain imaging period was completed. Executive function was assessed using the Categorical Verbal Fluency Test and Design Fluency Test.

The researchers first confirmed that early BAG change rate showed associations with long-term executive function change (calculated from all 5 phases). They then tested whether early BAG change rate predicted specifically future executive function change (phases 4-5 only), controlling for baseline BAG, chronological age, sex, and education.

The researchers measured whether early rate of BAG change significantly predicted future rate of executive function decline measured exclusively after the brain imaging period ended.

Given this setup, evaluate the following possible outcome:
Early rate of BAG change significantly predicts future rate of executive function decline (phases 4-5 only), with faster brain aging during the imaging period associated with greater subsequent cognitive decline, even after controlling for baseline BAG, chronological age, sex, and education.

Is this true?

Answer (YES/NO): YES